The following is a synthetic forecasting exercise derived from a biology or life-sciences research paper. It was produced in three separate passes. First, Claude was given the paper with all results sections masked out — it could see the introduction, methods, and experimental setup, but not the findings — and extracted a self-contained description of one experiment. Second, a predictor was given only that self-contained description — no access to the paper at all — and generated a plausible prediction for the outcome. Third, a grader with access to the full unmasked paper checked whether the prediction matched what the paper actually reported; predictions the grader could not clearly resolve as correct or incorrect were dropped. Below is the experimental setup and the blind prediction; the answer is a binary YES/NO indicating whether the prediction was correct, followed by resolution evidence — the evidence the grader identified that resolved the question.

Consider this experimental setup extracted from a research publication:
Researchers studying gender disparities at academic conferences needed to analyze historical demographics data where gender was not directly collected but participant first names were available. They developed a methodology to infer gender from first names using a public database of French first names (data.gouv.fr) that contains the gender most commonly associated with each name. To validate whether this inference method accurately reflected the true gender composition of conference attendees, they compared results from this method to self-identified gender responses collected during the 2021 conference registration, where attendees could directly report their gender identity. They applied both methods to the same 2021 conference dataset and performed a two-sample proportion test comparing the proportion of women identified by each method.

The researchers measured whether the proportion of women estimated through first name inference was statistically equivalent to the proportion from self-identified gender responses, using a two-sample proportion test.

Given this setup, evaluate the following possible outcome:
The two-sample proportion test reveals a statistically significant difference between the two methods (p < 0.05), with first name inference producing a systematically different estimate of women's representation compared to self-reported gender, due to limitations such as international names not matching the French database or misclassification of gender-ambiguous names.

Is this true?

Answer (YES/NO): NO